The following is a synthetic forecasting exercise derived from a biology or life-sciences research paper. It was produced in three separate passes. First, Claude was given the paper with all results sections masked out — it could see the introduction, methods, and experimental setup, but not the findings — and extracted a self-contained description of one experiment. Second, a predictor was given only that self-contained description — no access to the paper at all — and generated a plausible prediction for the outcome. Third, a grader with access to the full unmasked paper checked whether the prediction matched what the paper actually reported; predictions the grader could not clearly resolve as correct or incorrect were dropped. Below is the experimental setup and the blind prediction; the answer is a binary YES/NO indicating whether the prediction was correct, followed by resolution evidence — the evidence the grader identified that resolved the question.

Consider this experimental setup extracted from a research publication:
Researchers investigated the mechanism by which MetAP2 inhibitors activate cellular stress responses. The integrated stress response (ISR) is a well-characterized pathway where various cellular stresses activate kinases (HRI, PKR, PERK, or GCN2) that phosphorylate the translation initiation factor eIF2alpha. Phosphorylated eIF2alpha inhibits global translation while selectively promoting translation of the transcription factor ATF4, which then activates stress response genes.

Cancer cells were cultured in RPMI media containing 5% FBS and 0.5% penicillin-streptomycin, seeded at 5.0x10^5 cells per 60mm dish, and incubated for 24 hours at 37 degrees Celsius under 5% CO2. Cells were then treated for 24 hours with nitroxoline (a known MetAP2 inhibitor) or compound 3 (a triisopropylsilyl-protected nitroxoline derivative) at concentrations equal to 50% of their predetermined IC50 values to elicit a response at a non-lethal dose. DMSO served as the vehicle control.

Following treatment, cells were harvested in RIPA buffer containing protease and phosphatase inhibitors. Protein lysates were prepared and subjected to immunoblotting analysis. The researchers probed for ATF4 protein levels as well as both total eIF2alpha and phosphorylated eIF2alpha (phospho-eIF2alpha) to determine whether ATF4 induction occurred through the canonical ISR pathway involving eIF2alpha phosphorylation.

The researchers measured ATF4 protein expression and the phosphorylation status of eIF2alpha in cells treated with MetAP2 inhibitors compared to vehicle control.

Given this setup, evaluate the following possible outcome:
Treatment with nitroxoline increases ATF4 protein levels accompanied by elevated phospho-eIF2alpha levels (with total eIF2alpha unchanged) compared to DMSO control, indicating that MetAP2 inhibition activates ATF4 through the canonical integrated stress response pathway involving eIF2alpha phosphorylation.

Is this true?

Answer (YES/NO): NO